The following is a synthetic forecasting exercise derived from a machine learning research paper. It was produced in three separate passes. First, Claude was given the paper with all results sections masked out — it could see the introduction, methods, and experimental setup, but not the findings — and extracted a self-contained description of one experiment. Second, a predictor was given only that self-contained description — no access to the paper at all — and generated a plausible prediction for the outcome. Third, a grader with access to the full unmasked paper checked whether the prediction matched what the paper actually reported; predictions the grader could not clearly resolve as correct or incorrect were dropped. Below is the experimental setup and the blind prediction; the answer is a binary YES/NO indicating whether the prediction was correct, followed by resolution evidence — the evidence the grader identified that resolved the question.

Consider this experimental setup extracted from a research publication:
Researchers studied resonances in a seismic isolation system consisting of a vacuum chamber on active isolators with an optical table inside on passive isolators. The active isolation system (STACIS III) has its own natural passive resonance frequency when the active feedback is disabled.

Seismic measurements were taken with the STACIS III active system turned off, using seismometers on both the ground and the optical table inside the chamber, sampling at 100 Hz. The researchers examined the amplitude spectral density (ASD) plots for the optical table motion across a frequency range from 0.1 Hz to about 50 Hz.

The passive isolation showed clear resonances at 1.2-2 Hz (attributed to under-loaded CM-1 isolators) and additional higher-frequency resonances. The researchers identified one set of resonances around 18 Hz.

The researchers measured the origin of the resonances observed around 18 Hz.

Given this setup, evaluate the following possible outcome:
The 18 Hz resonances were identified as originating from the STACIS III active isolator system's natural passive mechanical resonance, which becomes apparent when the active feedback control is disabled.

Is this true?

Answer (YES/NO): YES